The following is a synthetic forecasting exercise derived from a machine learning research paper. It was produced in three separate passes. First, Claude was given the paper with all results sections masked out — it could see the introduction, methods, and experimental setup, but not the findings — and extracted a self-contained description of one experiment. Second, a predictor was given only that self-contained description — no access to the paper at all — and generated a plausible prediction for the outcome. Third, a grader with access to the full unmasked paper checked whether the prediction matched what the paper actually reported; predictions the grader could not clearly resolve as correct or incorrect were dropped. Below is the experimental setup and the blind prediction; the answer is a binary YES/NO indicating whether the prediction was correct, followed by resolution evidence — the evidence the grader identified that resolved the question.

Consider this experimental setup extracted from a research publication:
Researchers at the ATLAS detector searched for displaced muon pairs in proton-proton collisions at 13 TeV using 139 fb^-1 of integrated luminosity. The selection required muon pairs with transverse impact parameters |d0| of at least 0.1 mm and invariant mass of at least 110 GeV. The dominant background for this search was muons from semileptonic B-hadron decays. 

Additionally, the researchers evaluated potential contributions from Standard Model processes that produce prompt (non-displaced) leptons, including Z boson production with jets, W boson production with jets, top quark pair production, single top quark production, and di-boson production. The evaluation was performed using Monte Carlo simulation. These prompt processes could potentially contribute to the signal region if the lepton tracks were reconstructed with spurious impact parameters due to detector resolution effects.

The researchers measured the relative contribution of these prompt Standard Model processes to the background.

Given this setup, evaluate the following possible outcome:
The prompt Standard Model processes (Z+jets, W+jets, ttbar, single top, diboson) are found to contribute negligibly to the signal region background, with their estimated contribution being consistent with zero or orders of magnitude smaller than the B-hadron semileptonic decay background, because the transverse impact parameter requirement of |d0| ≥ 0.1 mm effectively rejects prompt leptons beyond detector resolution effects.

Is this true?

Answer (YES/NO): YES